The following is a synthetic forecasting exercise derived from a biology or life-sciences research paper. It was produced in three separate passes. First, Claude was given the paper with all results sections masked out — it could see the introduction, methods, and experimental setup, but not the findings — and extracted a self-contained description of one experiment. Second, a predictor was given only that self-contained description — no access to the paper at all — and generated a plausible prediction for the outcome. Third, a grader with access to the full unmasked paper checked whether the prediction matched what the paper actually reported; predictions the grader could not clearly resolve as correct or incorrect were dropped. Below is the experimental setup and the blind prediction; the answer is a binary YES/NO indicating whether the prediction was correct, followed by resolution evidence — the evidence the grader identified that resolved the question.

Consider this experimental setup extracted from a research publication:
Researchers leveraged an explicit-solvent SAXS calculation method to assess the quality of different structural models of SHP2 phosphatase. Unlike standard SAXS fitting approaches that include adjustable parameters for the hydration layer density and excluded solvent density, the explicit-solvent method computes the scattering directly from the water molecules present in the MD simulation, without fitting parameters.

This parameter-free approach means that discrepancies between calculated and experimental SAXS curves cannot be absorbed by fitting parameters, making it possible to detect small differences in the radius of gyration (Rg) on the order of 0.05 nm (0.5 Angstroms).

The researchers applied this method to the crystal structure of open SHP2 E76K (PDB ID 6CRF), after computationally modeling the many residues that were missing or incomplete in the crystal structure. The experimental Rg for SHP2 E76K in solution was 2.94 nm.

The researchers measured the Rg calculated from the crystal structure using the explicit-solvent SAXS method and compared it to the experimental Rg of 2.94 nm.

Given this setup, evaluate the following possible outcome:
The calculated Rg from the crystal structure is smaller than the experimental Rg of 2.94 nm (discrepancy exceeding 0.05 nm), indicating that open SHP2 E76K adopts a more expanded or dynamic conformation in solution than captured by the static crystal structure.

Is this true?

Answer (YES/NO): YES